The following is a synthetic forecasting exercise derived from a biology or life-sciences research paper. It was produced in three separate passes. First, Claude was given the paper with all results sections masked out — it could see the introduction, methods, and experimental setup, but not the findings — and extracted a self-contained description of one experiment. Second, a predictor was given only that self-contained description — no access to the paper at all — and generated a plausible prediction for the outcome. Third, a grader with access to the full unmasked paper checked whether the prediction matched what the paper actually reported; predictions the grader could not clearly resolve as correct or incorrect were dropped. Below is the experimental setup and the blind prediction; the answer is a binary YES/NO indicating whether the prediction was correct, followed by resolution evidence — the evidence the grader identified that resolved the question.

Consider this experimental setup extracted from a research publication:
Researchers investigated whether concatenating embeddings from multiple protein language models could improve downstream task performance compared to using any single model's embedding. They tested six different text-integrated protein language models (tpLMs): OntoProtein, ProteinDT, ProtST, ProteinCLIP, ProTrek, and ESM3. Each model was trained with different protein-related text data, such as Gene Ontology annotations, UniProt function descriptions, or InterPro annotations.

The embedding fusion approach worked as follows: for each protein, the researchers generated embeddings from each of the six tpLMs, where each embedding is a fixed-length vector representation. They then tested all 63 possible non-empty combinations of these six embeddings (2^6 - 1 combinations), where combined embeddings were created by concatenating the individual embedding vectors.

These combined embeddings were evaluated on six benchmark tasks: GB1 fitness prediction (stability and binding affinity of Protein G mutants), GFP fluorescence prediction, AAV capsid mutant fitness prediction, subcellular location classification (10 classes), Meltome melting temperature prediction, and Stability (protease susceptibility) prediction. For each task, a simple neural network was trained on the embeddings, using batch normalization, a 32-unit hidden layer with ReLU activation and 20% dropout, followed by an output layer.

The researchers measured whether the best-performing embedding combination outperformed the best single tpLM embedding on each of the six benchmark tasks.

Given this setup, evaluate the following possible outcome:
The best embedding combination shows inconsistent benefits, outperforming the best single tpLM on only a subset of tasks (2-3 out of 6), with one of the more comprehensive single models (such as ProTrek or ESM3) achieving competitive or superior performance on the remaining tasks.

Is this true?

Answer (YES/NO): NO